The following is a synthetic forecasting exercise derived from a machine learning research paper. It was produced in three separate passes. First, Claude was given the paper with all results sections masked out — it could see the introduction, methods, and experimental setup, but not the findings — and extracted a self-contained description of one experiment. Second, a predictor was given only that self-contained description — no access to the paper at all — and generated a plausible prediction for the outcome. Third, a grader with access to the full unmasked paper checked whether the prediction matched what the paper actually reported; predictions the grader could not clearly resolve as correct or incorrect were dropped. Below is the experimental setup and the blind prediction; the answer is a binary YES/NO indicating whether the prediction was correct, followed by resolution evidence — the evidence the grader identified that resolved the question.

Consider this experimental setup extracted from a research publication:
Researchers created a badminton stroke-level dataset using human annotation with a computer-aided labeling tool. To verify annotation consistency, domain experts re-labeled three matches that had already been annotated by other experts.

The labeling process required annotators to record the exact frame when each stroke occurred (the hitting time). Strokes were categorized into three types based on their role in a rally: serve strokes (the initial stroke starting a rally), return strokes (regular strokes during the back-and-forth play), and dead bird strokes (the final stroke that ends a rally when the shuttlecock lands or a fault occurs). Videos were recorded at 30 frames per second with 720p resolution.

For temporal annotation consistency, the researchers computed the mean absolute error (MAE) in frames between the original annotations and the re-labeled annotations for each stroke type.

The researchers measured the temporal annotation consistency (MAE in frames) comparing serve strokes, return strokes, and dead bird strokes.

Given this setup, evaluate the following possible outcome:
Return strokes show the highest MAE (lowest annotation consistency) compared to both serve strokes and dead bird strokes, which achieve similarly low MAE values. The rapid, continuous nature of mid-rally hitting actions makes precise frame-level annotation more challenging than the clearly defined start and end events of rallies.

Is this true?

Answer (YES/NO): NO